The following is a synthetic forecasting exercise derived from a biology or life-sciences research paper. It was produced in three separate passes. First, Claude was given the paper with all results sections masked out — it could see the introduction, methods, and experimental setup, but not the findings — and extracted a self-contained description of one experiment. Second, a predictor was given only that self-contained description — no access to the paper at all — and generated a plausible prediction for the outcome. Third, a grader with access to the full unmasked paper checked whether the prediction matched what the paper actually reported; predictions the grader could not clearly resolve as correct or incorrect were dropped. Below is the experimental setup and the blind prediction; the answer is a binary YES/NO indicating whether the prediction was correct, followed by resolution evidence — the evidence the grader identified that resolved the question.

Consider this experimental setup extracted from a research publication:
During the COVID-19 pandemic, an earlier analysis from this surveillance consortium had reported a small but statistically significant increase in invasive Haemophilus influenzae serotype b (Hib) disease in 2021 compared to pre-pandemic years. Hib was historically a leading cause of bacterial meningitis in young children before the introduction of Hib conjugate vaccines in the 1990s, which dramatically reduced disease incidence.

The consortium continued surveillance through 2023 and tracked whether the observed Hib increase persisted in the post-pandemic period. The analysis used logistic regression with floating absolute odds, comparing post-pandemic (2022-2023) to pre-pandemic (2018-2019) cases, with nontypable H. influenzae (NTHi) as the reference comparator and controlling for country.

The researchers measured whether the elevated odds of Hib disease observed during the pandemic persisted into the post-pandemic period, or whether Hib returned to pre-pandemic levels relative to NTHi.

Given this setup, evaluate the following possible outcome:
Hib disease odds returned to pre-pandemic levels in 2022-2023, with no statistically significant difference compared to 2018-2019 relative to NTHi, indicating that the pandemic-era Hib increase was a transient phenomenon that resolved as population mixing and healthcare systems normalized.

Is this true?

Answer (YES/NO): YES